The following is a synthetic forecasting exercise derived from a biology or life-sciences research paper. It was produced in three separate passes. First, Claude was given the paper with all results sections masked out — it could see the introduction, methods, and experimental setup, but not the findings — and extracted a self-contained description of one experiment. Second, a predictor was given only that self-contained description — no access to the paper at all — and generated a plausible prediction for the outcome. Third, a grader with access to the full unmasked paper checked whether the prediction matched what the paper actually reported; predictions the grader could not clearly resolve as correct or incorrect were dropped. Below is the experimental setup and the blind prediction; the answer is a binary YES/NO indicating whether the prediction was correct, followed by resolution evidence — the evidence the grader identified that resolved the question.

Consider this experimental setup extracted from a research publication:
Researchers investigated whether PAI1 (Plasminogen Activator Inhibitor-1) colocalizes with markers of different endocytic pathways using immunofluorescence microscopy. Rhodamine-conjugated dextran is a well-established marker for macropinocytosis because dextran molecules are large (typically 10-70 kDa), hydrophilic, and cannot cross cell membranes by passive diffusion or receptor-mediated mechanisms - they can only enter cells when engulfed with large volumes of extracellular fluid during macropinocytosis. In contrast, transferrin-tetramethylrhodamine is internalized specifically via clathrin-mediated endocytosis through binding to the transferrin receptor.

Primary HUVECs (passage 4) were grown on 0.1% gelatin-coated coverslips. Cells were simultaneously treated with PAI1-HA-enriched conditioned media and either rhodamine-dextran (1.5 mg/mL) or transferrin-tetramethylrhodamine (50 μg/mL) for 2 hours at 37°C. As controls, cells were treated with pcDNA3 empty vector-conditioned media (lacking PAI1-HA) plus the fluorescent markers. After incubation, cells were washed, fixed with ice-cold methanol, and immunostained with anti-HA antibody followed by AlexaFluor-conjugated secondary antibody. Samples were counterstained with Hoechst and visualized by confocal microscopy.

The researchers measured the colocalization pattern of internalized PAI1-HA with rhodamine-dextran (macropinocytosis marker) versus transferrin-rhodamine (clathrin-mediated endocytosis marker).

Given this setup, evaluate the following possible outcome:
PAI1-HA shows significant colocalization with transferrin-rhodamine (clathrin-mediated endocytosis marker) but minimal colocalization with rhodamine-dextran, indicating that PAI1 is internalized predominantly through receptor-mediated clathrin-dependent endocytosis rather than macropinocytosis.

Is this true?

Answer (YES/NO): NO